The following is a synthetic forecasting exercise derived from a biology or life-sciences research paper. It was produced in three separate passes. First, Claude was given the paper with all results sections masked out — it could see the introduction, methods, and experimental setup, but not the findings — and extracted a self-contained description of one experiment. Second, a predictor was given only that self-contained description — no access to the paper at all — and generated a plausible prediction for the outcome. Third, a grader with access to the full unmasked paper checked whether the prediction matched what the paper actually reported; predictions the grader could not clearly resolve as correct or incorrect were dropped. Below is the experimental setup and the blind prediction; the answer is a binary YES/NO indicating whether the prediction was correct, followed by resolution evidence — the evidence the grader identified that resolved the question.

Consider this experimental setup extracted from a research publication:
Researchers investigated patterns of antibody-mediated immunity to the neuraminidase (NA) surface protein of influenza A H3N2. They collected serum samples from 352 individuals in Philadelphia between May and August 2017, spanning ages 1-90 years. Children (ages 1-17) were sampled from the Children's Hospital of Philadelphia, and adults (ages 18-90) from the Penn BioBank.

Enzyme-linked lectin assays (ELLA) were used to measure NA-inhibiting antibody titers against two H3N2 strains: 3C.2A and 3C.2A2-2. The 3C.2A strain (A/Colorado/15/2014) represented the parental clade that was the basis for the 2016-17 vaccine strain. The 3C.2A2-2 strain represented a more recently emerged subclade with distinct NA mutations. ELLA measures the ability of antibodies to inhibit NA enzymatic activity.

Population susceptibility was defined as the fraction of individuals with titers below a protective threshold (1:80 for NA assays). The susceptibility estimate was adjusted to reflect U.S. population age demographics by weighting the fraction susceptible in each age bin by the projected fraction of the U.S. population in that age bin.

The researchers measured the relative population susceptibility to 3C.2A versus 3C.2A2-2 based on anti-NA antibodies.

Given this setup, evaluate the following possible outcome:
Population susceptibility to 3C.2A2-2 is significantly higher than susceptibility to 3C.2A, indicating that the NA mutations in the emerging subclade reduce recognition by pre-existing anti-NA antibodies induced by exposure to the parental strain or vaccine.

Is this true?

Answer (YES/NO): YES